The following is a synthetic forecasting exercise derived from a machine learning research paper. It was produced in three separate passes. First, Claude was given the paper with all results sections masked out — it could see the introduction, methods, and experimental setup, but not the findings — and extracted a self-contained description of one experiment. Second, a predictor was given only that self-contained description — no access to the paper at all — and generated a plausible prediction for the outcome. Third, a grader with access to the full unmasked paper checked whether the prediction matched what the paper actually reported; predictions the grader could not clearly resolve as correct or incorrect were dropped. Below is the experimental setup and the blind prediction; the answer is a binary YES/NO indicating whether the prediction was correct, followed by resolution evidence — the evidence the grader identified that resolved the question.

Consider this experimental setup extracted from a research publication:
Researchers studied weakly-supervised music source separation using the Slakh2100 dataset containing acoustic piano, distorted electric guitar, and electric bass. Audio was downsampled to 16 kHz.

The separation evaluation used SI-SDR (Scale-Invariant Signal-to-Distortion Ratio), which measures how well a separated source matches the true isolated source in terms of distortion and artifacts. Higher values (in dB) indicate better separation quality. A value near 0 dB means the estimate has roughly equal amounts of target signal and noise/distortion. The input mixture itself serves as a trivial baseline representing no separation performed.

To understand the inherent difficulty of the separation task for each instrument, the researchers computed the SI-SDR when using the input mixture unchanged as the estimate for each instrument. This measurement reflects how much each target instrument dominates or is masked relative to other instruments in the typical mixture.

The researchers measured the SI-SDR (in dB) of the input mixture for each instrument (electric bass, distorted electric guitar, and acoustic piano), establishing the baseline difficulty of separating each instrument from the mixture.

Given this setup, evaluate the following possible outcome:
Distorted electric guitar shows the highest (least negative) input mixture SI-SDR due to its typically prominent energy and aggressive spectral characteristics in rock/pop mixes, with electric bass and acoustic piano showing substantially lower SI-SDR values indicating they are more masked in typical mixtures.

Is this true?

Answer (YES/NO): NO